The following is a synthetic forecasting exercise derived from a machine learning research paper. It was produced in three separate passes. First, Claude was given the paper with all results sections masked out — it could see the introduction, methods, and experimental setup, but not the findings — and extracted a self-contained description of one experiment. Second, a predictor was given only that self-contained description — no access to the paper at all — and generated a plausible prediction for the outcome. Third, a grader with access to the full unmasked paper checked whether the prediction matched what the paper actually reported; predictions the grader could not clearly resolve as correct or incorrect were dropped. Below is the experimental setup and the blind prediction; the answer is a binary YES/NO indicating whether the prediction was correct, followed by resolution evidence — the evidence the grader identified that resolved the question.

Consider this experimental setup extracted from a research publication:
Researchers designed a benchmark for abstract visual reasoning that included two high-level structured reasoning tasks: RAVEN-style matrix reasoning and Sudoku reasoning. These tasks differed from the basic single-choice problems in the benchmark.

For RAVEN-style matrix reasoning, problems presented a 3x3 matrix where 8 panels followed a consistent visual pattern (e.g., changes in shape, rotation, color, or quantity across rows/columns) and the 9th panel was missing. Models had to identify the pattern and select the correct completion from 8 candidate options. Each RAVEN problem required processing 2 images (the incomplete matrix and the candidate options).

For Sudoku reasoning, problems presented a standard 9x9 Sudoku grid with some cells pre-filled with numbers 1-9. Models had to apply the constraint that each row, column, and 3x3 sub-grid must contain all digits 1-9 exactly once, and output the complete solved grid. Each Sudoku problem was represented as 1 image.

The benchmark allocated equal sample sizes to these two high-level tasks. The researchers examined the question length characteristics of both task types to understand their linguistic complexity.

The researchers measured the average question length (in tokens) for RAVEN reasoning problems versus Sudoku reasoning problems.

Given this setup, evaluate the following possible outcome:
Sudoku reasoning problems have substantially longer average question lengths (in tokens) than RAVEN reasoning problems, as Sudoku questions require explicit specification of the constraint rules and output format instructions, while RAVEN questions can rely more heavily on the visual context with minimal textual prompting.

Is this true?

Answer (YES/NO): NO